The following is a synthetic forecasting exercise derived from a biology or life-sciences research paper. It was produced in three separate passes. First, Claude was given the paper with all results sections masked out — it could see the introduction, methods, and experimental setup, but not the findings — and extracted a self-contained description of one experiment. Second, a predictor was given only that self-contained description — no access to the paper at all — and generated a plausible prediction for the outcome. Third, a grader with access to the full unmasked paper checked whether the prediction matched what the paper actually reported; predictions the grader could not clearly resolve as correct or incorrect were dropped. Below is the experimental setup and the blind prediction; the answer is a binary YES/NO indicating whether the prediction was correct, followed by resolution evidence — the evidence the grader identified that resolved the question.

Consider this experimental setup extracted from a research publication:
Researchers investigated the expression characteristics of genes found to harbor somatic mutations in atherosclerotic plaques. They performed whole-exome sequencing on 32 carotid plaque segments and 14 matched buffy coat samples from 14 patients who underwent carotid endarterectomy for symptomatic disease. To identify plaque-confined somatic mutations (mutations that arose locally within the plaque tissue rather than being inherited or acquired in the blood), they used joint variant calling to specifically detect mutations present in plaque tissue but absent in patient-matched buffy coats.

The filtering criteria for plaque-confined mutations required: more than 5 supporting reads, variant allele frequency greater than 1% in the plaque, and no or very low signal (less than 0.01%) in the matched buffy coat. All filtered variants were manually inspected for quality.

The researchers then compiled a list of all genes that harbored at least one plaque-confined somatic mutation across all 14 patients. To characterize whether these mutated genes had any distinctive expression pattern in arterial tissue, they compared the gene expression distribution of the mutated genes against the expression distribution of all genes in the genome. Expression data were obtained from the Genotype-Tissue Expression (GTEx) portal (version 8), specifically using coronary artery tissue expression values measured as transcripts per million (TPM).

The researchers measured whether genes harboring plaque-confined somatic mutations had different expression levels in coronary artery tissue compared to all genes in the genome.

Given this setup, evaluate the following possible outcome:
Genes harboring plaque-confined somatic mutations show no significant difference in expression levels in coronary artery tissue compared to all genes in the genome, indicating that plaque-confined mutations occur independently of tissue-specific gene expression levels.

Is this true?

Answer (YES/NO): NO